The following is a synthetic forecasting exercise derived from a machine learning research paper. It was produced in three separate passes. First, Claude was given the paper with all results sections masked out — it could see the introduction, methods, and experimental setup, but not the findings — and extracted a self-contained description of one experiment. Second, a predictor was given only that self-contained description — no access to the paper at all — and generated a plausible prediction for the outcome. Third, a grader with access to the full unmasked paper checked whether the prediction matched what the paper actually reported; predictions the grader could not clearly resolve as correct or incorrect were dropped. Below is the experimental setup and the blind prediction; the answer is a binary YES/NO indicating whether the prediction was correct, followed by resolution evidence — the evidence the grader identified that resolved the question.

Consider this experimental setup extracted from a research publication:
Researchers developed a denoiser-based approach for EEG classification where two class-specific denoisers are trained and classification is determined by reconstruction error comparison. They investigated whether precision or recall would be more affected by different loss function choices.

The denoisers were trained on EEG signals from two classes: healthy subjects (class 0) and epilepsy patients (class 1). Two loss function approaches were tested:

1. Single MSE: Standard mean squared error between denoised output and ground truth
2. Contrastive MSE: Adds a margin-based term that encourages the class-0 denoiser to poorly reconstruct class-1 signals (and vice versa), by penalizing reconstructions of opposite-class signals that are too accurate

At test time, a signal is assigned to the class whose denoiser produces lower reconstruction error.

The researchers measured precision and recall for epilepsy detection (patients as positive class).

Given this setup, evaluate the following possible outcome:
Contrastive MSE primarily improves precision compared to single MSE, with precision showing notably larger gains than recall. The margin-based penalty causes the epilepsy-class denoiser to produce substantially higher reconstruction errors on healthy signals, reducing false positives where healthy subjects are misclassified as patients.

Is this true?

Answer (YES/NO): YES